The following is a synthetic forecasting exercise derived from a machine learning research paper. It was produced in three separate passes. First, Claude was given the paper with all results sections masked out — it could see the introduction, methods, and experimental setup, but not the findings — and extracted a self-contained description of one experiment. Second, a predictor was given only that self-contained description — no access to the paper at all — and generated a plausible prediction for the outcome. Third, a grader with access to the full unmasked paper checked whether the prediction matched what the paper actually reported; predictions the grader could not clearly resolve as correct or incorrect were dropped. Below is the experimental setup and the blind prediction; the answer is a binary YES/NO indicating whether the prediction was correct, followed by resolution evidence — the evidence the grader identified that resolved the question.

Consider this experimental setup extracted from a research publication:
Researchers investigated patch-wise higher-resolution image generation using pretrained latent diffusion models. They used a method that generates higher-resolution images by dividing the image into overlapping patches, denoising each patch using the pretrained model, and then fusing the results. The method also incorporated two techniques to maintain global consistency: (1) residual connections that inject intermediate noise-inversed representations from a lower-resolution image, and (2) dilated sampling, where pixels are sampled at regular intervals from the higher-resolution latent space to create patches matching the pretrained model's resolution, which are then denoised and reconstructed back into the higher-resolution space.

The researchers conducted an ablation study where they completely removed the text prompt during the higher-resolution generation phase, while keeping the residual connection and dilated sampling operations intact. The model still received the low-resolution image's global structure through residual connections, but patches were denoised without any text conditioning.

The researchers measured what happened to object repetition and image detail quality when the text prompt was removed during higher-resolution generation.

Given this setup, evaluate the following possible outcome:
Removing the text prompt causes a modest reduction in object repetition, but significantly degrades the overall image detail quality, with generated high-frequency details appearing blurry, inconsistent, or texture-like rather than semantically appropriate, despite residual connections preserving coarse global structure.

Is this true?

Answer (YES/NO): NO